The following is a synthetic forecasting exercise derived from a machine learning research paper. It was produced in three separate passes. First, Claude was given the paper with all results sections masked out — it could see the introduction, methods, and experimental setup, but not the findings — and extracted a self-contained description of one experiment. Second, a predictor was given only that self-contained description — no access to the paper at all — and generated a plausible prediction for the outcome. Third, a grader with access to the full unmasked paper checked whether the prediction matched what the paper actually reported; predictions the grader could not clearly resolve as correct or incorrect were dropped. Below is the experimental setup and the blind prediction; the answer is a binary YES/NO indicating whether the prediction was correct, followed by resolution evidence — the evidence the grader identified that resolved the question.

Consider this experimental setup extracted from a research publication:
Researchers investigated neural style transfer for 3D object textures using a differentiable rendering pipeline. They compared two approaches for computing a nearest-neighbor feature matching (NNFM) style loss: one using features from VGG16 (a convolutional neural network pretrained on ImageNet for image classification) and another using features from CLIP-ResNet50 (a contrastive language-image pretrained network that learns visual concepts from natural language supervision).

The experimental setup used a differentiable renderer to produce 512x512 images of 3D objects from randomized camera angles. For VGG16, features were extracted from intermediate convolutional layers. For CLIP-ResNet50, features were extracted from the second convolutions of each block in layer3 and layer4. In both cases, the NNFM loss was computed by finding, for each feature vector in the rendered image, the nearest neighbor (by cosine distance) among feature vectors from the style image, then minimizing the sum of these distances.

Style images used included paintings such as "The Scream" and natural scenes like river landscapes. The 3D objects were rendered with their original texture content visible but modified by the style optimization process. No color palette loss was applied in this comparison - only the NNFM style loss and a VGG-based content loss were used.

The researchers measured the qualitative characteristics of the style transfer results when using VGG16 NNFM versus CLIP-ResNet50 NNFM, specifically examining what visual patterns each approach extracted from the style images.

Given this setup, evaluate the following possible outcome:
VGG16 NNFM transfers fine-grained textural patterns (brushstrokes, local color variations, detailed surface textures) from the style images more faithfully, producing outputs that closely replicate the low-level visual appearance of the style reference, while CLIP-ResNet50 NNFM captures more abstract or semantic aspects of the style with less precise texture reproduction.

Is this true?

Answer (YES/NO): NO